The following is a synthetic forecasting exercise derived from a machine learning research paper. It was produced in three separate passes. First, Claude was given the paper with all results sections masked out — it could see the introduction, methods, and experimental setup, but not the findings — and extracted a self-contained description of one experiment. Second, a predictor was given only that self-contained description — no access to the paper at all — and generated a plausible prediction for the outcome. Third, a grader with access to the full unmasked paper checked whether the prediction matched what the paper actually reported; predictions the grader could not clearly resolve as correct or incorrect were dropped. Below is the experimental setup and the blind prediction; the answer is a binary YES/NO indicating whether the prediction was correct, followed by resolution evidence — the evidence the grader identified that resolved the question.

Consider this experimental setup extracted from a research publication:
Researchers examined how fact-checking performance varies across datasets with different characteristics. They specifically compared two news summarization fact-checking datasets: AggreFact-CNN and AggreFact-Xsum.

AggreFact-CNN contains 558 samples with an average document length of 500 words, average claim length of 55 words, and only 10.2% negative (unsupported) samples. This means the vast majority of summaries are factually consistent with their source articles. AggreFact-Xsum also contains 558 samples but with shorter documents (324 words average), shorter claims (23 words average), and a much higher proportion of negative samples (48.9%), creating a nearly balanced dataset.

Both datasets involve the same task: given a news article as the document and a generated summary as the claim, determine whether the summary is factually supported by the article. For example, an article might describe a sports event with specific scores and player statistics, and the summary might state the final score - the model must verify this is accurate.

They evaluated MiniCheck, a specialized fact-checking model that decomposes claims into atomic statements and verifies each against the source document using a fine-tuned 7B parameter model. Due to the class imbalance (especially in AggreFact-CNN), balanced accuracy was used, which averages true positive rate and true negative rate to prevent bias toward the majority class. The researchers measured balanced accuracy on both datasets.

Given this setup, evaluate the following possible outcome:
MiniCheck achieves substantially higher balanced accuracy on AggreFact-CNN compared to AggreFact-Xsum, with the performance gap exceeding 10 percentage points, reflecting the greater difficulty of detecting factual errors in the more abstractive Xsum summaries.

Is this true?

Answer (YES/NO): NO